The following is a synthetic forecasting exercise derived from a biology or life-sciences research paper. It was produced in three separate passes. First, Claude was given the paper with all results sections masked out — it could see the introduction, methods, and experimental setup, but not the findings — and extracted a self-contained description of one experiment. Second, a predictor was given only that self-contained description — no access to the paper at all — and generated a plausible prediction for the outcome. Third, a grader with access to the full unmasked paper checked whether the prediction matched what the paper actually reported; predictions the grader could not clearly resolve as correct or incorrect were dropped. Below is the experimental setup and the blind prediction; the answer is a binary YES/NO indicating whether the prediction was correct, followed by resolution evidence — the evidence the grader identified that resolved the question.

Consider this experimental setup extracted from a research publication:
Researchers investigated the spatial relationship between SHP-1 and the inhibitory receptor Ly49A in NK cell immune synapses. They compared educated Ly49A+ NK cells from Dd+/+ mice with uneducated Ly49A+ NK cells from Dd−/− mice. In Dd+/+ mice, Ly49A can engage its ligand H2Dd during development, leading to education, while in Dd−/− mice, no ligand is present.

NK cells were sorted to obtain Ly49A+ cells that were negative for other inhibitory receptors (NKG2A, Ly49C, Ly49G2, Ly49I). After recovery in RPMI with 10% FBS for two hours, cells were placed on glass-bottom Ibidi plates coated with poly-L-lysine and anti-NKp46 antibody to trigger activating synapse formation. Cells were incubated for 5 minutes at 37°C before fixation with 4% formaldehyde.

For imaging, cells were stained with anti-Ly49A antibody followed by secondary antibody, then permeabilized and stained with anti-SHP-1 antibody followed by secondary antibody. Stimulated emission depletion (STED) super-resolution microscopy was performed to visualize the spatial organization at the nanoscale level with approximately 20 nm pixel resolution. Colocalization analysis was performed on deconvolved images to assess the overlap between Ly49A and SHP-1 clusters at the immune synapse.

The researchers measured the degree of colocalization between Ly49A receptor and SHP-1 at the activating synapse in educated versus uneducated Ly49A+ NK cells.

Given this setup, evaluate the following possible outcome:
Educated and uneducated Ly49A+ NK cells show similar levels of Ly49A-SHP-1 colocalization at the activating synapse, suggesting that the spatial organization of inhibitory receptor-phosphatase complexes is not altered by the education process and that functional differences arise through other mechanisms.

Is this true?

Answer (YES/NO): NO